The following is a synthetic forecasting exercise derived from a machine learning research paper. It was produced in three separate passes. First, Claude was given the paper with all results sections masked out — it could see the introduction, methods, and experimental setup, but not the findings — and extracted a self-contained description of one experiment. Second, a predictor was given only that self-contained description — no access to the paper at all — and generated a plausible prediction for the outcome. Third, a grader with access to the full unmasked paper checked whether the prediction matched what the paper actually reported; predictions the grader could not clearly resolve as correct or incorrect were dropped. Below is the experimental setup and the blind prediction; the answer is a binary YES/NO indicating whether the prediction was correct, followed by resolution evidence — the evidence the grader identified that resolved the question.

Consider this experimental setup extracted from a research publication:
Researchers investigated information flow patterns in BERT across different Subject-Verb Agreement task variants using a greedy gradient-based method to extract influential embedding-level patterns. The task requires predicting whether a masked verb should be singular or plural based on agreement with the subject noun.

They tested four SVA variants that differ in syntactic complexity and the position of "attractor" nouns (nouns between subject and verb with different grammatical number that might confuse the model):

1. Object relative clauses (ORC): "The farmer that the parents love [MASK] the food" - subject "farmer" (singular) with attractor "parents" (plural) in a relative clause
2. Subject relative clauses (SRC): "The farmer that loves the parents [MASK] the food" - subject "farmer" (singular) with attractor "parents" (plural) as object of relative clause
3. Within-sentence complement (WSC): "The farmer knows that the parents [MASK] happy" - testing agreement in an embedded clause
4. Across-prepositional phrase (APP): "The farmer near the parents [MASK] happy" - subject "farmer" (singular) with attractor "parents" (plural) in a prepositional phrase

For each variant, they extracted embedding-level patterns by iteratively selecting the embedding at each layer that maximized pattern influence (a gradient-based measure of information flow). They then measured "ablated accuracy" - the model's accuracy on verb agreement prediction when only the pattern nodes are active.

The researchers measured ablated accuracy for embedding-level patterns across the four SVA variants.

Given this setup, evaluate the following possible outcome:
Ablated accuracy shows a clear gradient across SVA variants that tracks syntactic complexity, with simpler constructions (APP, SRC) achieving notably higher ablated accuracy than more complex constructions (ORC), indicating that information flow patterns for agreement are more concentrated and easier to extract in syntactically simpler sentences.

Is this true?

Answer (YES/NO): NO